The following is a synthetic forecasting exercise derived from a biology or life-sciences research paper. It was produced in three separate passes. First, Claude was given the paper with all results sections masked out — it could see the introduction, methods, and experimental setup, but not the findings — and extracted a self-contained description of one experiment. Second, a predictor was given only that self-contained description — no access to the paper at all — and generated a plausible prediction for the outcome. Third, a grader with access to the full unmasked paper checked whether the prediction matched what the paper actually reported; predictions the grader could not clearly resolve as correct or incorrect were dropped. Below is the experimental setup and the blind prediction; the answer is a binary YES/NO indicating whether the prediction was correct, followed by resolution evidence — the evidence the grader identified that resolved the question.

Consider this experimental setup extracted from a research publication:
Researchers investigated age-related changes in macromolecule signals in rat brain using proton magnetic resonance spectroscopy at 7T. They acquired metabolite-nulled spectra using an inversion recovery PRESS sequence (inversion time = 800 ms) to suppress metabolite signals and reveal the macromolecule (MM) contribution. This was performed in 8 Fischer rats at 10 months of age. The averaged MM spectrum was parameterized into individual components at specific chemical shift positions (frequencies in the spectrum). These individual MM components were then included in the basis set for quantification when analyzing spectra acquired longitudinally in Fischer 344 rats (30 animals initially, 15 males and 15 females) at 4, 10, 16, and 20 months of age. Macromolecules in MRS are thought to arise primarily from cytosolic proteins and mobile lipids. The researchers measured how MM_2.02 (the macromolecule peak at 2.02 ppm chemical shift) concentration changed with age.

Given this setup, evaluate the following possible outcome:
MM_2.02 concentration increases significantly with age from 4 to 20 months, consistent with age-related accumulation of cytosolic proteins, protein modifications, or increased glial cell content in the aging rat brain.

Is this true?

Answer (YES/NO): YES